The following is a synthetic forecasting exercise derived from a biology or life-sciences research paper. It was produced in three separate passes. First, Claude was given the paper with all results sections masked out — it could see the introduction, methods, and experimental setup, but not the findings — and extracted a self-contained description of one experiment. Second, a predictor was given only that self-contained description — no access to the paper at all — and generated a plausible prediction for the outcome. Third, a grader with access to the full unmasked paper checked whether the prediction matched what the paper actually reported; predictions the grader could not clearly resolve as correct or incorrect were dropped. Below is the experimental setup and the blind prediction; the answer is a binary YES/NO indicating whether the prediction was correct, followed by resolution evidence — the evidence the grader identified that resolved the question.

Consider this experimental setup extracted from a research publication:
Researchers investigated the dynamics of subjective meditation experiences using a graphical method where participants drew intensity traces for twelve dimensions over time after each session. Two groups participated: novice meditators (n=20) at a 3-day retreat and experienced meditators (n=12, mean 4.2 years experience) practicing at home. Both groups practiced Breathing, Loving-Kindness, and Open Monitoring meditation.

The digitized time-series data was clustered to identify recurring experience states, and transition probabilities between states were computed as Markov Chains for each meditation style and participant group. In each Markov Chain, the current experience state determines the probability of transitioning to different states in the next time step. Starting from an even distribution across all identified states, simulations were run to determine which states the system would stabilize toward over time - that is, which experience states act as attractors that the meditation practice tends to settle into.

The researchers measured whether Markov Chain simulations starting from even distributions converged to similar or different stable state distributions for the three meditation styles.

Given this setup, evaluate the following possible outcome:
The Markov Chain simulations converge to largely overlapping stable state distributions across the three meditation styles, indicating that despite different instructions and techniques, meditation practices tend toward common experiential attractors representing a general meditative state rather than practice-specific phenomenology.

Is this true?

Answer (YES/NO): NO